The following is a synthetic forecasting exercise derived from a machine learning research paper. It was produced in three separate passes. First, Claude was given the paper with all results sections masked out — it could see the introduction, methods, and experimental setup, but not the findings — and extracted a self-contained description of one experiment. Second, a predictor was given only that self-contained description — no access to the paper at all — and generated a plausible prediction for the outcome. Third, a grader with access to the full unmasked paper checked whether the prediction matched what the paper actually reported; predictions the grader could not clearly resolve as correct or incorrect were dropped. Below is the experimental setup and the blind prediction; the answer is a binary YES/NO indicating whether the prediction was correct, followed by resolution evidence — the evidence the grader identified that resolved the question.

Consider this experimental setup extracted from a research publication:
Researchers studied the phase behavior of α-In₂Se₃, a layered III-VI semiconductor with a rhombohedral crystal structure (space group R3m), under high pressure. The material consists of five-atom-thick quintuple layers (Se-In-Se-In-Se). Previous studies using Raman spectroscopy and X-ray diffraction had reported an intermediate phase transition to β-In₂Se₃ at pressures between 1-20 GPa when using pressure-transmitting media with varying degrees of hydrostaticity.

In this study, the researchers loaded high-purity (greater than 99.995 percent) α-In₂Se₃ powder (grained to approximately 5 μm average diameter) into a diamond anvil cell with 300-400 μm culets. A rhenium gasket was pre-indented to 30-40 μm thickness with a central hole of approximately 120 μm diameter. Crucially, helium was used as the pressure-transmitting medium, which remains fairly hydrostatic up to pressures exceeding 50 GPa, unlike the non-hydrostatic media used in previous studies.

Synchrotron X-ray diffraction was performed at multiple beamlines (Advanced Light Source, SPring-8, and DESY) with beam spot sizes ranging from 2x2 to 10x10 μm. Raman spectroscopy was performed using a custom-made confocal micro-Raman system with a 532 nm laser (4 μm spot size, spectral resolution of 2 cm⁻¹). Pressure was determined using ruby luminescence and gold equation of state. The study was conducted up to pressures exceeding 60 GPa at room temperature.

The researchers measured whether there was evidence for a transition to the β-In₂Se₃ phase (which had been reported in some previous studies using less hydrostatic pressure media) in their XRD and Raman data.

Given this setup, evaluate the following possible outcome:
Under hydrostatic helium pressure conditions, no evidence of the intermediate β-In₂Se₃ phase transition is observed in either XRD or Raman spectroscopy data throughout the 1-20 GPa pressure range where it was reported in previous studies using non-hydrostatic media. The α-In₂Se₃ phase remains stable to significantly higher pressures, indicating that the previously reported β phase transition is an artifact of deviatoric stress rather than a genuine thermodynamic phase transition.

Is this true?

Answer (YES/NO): NO